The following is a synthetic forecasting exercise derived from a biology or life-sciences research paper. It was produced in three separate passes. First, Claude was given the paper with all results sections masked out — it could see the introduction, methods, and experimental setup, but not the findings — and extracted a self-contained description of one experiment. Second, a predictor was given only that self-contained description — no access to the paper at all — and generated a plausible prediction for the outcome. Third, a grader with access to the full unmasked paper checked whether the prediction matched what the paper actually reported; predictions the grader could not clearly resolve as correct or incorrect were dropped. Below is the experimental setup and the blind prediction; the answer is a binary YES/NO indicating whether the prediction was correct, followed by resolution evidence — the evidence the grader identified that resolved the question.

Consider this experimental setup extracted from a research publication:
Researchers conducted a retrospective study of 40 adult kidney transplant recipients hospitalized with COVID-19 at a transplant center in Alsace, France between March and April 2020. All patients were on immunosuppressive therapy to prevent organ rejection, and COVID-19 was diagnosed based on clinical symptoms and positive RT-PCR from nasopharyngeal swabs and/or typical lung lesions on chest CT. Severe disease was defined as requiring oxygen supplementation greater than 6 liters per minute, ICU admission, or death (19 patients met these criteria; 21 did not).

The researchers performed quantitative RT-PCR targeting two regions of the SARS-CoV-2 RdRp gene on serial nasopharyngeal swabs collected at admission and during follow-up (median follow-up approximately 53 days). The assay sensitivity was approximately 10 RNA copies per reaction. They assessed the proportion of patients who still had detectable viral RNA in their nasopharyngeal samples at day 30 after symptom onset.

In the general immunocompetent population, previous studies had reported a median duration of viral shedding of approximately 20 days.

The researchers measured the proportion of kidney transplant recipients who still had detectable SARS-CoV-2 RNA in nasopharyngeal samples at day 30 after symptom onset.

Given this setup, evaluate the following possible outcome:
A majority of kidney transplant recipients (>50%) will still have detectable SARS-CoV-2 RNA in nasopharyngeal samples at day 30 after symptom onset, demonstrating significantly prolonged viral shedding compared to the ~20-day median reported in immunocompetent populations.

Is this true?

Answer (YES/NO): NO